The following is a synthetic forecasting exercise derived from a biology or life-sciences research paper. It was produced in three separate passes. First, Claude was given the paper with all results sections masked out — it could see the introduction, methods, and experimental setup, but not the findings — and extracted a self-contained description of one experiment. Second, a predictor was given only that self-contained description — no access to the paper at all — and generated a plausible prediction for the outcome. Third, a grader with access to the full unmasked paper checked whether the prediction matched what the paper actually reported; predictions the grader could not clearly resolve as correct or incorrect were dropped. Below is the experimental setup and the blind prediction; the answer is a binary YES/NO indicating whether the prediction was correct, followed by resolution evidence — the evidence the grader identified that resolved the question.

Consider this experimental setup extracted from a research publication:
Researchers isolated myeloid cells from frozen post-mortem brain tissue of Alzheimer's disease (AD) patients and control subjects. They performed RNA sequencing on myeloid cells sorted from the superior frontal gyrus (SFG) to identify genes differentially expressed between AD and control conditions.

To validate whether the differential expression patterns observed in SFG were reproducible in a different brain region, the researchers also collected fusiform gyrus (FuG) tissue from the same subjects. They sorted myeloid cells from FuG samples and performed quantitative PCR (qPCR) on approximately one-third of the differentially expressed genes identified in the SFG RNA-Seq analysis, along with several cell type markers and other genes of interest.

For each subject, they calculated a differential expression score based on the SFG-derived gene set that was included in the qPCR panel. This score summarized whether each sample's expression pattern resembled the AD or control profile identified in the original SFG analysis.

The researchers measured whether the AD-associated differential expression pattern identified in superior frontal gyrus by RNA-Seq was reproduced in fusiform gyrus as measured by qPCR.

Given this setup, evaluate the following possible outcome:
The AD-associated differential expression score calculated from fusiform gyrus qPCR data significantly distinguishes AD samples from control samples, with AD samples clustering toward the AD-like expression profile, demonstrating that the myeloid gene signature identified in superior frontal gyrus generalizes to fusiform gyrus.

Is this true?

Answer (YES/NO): YES